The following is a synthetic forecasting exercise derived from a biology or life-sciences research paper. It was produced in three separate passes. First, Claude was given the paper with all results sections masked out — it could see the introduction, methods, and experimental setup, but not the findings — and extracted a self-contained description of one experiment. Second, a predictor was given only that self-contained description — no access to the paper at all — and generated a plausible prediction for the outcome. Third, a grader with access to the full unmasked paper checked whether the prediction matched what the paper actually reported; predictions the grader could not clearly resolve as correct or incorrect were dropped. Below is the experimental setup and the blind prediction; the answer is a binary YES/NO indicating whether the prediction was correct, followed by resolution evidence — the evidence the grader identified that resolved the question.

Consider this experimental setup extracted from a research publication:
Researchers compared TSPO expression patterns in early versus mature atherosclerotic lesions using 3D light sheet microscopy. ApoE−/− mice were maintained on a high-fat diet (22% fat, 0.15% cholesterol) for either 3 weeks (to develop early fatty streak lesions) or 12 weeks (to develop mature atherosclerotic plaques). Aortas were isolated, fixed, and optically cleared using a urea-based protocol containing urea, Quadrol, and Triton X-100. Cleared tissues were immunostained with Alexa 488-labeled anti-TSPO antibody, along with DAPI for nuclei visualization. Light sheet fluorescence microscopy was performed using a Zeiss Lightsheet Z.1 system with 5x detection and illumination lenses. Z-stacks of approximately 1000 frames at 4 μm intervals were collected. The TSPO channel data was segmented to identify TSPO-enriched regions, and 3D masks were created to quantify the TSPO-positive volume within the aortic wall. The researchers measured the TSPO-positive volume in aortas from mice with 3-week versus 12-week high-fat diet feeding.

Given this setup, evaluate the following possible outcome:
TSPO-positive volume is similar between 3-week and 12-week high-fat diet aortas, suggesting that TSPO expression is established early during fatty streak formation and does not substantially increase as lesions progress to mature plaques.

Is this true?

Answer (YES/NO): NO